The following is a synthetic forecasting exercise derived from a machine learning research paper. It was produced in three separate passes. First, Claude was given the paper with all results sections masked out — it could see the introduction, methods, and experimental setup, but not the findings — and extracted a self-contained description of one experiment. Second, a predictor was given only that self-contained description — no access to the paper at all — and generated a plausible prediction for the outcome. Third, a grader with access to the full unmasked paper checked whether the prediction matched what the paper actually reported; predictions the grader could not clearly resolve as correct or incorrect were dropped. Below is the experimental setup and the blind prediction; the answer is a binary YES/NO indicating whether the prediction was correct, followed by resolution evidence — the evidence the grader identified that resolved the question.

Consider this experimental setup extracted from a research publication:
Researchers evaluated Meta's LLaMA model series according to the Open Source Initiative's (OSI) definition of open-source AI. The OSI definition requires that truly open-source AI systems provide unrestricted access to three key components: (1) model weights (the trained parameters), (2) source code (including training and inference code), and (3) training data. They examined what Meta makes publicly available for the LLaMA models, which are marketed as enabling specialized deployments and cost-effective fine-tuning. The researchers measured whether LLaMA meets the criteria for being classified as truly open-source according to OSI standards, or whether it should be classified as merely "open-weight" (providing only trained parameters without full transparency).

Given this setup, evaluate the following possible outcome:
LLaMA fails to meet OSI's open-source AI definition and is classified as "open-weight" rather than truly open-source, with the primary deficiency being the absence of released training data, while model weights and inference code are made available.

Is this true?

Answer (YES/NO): NO